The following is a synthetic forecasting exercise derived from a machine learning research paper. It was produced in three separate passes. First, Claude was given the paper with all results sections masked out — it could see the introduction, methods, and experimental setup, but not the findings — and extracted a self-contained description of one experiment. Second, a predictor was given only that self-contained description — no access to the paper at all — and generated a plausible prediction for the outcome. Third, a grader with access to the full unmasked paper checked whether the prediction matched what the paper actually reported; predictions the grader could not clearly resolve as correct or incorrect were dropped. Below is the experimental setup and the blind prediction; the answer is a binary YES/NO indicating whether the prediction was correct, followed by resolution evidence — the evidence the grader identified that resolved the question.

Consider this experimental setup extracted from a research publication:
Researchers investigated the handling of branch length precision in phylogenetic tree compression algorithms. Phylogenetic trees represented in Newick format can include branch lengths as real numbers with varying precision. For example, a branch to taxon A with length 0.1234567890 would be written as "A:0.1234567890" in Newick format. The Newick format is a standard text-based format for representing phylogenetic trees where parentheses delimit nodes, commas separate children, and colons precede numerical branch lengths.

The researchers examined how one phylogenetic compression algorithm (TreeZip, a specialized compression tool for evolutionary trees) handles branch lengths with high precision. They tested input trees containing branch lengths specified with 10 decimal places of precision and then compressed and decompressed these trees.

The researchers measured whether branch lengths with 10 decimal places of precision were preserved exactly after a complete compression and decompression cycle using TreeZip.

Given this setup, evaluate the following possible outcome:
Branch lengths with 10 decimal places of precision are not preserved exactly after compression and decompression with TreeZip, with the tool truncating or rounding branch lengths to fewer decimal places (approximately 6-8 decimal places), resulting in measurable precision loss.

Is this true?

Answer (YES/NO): YES